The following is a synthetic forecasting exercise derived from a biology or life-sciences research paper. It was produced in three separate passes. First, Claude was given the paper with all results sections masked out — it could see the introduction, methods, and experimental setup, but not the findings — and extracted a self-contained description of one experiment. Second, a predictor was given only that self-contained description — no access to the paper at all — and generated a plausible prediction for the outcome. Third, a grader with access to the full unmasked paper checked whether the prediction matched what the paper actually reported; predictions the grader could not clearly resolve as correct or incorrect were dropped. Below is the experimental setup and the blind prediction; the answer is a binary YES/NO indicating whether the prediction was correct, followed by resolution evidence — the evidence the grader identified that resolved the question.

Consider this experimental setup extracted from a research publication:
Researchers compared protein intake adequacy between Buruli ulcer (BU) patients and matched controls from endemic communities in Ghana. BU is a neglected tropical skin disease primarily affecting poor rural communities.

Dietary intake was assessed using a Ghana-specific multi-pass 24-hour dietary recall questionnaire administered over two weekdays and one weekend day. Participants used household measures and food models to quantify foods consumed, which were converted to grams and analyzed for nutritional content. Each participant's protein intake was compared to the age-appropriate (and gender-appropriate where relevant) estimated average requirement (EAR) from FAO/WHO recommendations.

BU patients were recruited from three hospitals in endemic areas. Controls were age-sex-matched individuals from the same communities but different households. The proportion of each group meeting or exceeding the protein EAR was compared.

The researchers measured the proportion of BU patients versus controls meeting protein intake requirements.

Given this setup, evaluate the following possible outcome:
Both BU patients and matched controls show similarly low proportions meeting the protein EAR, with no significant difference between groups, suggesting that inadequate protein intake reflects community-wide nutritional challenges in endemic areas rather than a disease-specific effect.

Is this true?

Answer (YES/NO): YES